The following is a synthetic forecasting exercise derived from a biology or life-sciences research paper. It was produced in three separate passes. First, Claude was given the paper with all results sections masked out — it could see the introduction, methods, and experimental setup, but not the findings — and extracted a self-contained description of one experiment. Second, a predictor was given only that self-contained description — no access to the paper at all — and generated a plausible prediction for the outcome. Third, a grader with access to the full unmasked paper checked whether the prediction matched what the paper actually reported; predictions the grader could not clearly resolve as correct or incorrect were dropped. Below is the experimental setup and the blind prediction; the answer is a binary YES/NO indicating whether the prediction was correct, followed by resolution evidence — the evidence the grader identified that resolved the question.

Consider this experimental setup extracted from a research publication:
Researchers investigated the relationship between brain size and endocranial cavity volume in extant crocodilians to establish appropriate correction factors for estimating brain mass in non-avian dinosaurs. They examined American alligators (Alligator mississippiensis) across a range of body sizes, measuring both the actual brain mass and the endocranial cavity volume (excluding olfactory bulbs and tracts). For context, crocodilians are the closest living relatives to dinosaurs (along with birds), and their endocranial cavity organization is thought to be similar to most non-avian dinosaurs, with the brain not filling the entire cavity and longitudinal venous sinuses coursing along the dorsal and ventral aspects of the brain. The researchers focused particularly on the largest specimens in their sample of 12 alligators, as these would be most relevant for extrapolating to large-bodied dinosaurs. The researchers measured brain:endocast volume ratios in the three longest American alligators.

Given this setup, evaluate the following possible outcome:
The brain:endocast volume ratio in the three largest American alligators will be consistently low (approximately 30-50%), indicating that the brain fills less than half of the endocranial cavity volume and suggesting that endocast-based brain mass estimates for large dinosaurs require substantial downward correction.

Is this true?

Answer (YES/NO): YES